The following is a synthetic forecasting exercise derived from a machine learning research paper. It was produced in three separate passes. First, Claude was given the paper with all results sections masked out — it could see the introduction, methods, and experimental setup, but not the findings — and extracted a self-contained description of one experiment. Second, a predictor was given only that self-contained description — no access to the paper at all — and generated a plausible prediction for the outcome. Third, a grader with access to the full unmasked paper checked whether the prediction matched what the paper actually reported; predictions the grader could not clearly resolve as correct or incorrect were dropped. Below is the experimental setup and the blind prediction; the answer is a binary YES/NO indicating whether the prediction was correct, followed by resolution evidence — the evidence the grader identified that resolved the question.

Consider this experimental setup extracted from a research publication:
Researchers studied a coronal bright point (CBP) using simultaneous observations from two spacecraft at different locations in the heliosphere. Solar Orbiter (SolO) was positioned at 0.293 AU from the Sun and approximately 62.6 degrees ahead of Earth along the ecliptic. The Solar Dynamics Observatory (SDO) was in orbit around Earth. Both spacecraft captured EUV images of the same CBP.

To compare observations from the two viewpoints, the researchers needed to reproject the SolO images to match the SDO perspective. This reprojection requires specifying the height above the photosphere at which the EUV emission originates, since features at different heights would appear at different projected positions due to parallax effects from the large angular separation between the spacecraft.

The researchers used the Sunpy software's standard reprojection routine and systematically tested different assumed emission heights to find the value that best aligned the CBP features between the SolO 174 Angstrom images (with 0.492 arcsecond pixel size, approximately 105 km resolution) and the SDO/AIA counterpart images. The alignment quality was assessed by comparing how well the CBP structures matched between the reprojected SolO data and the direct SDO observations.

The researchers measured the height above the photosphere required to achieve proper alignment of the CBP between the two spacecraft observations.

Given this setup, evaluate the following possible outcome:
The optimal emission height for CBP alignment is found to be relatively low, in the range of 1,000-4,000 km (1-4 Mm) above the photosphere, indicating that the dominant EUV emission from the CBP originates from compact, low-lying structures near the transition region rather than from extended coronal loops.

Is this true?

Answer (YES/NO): NO